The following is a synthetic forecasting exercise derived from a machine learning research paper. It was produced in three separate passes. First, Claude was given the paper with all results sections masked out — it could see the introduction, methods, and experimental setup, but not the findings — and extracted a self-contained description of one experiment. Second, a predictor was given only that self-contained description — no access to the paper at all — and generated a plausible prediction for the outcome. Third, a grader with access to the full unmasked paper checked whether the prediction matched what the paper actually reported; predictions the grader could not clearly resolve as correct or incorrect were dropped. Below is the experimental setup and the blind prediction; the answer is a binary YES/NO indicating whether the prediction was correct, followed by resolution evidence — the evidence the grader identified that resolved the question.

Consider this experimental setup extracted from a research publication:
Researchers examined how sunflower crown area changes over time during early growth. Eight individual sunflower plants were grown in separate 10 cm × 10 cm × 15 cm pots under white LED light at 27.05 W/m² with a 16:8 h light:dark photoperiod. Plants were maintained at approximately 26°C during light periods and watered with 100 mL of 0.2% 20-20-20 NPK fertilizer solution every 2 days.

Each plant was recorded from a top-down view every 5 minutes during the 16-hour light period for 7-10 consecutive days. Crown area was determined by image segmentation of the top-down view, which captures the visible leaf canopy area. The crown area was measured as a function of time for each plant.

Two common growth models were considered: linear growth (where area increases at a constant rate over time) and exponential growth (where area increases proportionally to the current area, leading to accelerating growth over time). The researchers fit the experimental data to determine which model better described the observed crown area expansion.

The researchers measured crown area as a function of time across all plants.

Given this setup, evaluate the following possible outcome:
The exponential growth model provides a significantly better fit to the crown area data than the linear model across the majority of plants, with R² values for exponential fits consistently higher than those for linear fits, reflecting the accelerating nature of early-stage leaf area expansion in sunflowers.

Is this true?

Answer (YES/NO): NO